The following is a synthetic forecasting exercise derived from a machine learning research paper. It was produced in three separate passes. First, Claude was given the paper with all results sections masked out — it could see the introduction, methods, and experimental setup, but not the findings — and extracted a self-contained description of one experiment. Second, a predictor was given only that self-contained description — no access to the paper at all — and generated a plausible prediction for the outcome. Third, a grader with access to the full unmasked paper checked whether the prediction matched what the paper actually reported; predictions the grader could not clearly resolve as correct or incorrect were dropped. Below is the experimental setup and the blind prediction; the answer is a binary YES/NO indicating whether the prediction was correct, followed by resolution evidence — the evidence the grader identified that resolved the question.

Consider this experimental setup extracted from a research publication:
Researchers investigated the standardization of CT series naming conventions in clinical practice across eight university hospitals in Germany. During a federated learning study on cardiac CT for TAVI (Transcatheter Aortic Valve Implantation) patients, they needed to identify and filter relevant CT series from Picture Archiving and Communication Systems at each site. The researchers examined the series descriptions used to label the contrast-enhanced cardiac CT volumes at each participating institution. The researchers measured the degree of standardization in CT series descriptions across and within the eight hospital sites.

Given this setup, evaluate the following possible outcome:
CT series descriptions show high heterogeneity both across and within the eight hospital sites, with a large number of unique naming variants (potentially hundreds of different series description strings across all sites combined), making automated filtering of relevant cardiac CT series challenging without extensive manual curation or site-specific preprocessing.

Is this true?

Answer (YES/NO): YES